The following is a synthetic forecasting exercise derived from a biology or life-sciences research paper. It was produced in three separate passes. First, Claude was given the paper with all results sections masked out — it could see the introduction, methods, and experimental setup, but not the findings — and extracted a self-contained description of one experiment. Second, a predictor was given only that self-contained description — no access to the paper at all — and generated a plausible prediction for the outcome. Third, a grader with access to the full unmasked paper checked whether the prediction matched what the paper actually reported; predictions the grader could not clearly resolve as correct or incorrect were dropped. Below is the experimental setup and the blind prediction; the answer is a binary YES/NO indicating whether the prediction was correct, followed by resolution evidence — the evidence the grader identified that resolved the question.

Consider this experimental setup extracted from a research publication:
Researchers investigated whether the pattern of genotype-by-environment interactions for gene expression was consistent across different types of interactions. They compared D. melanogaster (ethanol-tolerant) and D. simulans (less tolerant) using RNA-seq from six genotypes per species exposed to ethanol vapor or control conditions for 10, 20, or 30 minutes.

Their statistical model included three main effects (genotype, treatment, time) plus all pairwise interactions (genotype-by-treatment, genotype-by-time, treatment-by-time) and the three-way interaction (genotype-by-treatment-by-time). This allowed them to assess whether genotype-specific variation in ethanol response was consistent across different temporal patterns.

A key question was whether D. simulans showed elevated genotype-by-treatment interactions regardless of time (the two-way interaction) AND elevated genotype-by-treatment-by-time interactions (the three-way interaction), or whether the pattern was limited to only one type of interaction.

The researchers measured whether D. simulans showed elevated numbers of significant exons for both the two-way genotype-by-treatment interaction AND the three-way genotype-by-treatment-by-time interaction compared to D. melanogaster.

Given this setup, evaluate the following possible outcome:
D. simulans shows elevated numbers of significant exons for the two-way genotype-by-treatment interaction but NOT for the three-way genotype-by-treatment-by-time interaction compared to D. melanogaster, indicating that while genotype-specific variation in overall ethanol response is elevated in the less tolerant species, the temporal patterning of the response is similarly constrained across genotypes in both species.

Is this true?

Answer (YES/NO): NO